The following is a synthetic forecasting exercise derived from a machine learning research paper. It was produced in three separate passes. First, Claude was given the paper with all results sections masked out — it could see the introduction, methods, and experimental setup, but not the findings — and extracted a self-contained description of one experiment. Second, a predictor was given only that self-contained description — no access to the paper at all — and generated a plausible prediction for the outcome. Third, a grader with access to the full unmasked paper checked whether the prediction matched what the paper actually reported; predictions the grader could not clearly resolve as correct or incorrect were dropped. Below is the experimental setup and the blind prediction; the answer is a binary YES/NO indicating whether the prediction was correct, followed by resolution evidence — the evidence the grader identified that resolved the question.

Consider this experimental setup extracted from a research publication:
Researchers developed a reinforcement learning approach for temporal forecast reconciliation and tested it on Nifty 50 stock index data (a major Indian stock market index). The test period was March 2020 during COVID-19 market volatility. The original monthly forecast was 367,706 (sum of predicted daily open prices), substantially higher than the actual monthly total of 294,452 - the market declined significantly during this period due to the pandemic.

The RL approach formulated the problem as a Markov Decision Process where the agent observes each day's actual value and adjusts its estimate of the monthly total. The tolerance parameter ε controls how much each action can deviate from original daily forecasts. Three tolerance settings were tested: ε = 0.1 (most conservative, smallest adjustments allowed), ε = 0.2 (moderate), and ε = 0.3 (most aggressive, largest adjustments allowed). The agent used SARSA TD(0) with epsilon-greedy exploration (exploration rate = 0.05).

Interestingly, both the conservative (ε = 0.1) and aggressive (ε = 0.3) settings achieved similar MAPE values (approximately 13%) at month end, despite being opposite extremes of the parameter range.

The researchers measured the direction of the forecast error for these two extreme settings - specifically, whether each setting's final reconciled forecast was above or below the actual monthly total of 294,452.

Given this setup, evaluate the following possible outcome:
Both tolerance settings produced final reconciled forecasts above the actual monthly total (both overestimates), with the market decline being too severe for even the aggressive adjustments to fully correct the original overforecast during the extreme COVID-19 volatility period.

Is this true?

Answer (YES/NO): NO